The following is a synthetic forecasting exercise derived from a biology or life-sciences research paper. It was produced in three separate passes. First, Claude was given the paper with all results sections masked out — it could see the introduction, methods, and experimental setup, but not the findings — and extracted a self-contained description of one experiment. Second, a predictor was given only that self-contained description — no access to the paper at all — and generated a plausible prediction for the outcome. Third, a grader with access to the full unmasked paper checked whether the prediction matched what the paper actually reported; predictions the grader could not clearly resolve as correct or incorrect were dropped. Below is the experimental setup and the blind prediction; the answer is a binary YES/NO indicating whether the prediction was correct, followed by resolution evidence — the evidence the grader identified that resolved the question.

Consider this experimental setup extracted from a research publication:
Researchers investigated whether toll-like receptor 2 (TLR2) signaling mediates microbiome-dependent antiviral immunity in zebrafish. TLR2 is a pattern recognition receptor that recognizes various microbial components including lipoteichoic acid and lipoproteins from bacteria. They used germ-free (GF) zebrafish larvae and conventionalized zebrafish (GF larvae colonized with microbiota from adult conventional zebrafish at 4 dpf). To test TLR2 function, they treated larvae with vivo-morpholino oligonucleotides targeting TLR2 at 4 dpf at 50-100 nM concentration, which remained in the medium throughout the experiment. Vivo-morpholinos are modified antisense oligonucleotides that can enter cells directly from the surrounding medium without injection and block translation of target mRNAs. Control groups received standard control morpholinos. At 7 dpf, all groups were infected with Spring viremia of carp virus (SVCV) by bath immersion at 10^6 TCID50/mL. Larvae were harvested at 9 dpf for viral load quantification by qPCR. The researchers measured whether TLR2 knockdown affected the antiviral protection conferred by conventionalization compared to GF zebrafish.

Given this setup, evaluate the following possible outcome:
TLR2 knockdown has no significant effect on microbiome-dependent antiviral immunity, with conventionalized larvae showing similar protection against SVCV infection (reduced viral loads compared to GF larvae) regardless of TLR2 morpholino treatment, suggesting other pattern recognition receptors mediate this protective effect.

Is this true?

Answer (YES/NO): NO